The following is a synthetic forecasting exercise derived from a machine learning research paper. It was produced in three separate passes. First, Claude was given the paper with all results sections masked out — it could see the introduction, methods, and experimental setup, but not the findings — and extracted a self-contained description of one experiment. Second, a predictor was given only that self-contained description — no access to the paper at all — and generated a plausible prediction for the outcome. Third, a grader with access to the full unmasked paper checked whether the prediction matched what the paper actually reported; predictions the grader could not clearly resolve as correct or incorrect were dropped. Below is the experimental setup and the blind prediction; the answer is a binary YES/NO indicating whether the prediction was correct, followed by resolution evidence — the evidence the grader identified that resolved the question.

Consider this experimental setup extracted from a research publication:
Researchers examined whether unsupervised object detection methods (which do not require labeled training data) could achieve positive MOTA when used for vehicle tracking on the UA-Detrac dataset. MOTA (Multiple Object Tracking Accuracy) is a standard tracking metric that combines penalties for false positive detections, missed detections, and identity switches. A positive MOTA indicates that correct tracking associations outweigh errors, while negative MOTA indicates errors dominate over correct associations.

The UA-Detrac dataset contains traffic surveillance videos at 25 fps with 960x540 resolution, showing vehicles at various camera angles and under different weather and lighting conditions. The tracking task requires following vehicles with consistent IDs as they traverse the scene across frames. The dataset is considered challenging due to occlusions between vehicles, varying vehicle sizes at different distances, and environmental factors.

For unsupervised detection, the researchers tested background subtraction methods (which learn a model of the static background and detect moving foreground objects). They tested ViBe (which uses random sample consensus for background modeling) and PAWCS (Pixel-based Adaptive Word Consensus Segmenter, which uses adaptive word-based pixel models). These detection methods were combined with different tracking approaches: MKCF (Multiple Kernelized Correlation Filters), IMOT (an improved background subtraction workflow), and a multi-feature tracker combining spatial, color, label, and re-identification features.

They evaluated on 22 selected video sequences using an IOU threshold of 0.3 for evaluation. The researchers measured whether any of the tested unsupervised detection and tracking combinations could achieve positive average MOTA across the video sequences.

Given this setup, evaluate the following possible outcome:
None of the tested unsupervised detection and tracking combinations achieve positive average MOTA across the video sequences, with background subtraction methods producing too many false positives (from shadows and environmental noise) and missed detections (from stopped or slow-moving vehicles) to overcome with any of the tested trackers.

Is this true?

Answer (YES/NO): NO